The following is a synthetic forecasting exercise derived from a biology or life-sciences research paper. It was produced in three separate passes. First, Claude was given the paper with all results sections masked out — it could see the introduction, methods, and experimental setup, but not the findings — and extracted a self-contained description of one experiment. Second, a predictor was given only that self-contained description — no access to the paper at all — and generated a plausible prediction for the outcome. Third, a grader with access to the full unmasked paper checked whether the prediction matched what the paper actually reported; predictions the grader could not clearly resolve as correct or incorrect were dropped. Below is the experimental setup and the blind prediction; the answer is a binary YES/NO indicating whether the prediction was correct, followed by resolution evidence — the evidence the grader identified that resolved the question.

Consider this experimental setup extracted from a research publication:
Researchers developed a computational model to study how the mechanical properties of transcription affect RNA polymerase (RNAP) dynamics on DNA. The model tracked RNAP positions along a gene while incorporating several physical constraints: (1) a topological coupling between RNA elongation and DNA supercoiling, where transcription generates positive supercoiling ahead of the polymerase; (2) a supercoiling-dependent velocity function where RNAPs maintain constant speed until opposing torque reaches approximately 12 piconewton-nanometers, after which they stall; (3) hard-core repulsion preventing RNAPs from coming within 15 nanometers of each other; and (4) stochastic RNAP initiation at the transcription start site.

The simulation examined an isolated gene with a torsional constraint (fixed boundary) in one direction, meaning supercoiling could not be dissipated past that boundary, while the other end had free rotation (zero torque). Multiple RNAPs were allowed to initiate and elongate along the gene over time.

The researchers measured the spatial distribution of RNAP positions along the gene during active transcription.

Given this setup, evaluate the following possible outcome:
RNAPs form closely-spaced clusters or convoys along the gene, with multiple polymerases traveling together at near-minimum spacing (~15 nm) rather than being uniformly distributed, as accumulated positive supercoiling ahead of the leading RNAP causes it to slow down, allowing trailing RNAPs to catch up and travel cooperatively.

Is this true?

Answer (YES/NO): YES